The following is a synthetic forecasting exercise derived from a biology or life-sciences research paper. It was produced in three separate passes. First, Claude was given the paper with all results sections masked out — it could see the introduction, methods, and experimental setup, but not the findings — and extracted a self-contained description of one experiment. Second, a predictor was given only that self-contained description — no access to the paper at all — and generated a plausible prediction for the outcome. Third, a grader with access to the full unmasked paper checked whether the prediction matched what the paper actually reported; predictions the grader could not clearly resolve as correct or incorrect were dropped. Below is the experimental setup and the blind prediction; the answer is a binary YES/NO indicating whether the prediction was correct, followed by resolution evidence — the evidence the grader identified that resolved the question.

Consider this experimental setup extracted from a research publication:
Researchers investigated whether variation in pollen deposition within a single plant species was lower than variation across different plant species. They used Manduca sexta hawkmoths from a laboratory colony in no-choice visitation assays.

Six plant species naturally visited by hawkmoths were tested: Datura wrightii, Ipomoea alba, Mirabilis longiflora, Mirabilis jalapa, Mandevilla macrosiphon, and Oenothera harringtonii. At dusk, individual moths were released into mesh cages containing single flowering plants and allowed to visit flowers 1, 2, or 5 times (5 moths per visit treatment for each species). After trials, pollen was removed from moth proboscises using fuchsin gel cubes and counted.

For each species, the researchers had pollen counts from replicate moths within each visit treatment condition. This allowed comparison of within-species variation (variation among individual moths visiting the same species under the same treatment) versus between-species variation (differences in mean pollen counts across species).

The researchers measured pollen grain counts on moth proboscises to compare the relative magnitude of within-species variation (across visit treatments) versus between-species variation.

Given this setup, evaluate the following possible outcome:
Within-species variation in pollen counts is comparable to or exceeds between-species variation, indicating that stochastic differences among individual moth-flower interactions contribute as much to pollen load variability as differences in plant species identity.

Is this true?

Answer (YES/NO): NO